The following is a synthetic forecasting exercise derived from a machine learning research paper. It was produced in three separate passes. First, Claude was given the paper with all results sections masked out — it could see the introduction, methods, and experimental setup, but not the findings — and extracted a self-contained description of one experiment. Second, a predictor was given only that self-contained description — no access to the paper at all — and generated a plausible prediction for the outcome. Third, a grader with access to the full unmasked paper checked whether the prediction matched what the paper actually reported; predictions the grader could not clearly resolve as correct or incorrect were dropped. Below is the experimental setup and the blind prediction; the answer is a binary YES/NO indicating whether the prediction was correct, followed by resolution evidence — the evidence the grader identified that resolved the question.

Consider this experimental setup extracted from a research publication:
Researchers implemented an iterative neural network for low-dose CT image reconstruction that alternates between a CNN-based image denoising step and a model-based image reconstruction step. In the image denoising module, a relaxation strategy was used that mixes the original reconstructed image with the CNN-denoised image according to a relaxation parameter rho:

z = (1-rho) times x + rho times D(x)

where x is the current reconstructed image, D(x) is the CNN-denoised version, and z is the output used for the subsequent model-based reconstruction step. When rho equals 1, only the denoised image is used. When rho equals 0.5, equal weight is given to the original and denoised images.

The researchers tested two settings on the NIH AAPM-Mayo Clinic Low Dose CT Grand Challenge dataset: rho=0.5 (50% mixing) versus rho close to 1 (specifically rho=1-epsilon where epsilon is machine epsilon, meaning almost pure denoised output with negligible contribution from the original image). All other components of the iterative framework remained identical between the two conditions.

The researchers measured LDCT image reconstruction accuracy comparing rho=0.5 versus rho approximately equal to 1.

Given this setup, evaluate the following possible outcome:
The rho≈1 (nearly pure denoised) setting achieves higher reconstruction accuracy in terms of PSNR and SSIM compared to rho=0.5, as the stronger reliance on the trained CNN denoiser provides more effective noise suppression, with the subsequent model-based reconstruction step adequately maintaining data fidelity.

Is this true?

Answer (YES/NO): NO